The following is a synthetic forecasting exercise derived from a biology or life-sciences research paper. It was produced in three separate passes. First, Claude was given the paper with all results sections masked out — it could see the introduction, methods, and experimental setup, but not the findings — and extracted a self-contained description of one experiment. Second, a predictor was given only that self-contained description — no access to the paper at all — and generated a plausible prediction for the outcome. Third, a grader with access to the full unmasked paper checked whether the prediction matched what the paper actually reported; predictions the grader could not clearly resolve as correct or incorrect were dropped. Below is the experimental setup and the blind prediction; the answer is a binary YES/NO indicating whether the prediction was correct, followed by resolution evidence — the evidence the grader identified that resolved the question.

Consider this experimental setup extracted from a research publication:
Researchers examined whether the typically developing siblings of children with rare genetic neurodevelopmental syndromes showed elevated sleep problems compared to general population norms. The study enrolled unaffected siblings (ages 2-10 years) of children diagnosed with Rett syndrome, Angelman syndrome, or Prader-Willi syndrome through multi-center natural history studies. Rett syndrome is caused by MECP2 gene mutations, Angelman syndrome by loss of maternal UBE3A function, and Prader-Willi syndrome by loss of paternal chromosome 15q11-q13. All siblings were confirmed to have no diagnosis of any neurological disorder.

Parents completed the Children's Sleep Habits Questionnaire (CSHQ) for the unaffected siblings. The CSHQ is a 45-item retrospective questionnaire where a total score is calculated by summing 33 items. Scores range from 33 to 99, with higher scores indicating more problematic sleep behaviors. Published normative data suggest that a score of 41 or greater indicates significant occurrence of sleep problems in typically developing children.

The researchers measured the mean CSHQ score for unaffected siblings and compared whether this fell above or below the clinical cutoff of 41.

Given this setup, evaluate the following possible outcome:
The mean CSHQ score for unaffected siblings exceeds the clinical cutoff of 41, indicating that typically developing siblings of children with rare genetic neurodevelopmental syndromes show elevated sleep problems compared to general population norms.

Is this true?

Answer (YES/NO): YES